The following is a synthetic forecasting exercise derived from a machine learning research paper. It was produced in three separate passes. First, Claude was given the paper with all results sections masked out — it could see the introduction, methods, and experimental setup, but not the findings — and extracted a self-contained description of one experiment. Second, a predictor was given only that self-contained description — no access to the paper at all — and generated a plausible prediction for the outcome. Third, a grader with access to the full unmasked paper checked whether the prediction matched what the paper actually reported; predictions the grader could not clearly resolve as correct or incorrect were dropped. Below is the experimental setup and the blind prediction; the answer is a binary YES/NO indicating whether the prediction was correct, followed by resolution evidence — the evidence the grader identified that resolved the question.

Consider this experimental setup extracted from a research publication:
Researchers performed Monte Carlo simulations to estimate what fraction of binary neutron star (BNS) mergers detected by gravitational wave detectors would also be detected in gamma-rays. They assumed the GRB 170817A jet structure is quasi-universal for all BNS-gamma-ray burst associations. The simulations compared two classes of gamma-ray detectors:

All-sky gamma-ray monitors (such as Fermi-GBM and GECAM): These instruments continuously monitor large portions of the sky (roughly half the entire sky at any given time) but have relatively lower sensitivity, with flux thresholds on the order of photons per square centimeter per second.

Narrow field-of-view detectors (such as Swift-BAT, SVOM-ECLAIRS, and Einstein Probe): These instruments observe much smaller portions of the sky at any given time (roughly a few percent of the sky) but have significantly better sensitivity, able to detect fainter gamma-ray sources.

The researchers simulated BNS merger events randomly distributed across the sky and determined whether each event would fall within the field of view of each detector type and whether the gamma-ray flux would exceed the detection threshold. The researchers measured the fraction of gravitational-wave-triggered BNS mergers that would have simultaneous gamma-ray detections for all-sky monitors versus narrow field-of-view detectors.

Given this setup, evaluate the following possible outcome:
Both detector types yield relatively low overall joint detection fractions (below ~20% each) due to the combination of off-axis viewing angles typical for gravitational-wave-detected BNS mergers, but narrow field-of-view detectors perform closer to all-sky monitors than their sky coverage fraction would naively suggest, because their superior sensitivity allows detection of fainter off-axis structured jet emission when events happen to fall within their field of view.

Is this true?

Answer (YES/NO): NO